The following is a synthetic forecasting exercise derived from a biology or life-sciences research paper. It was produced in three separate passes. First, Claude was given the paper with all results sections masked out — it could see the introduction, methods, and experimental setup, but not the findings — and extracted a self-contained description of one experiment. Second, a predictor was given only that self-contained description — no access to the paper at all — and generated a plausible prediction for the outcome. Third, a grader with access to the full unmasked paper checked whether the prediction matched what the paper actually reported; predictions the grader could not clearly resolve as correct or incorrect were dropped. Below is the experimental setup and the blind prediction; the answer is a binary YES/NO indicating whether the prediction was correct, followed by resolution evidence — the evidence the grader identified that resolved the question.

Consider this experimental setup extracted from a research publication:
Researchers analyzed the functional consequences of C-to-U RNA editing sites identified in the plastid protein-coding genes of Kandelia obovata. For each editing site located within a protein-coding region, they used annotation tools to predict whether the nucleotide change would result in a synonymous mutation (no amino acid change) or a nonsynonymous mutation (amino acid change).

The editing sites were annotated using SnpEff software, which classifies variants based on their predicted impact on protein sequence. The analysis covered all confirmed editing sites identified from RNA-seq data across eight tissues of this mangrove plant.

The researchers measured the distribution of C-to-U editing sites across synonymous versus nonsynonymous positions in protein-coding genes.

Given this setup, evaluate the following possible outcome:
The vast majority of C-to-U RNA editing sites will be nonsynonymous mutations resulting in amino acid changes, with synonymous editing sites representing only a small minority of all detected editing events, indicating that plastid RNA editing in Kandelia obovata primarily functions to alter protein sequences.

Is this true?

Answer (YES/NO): YES